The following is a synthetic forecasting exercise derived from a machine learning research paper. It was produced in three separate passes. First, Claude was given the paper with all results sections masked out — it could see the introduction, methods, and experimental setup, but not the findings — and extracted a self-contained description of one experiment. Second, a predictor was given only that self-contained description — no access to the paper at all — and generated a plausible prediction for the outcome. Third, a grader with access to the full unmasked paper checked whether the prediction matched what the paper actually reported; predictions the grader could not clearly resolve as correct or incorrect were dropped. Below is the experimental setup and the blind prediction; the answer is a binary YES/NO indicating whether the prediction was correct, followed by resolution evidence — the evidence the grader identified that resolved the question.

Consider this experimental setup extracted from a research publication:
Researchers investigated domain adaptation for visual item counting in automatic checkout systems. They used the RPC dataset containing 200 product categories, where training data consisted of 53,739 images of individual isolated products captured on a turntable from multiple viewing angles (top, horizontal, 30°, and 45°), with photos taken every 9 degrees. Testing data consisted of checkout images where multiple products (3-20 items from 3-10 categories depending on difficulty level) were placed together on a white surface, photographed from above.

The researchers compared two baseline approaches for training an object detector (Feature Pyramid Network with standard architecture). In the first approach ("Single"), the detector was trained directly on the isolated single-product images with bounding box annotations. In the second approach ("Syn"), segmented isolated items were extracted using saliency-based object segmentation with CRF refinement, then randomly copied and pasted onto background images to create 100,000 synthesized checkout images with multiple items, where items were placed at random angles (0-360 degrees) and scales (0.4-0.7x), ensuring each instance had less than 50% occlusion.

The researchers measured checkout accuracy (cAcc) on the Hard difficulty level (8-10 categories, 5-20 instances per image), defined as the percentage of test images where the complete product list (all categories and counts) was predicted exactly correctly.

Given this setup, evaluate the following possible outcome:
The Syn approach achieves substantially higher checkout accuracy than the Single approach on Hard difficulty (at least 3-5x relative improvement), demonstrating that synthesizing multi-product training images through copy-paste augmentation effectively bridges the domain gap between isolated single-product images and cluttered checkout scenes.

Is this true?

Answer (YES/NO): NO